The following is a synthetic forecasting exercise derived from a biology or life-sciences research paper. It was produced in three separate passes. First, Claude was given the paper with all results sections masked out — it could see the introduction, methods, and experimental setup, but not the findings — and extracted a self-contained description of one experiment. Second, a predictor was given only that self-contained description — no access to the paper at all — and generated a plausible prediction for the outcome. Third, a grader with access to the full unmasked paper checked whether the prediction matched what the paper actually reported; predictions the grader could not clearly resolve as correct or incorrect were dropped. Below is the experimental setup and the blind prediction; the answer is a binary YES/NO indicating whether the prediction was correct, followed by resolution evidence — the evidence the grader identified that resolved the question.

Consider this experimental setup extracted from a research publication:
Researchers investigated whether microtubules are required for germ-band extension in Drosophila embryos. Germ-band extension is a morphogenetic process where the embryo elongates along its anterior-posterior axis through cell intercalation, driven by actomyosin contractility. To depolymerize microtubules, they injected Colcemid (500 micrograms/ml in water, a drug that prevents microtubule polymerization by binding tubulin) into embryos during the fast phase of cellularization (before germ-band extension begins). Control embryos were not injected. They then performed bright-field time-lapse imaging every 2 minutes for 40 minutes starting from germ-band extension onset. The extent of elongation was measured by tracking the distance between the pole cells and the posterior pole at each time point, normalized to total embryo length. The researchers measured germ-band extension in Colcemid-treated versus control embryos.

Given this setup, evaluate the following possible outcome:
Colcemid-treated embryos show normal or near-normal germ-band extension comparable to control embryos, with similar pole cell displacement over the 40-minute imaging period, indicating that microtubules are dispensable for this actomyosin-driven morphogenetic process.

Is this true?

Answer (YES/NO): NO